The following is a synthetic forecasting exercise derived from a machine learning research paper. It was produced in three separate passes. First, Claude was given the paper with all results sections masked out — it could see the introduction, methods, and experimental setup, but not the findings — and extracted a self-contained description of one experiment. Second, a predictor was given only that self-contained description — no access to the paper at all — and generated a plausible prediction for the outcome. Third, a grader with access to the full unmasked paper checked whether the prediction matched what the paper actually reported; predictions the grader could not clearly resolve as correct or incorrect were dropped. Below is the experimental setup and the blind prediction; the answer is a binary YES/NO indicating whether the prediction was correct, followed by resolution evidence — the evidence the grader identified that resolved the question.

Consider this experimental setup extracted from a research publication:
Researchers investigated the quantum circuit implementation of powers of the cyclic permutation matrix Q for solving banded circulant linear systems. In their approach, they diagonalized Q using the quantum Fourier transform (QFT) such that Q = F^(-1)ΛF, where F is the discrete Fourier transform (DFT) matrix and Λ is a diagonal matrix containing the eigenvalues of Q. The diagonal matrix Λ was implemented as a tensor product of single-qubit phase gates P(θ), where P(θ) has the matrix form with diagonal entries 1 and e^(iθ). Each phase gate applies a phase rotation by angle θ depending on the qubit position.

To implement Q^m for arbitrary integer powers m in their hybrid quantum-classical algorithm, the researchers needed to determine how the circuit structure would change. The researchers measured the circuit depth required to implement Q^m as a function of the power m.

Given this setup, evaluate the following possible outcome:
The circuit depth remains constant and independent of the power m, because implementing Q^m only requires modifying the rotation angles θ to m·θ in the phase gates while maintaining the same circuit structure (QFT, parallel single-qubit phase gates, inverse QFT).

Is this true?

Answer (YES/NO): YES